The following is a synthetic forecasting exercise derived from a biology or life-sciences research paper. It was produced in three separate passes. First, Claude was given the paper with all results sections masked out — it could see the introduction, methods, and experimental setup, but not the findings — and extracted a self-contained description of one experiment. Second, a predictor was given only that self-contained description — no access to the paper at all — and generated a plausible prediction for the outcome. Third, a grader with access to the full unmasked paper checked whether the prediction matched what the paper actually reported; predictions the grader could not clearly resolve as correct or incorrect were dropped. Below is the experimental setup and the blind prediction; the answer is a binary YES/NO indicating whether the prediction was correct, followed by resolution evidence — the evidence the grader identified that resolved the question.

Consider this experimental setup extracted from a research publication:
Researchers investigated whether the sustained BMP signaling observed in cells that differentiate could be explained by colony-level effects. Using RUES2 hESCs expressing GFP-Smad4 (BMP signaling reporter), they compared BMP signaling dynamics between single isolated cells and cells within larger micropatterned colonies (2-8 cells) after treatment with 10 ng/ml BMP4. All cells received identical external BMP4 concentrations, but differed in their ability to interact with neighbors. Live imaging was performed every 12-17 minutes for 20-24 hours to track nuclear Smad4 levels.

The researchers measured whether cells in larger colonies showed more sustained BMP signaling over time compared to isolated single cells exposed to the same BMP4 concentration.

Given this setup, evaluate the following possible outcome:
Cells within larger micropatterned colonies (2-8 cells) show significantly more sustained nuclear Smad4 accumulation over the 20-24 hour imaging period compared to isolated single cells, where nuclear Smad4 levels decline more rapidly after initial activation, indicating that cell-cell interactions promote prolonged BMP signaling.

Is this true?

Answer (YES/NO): YES